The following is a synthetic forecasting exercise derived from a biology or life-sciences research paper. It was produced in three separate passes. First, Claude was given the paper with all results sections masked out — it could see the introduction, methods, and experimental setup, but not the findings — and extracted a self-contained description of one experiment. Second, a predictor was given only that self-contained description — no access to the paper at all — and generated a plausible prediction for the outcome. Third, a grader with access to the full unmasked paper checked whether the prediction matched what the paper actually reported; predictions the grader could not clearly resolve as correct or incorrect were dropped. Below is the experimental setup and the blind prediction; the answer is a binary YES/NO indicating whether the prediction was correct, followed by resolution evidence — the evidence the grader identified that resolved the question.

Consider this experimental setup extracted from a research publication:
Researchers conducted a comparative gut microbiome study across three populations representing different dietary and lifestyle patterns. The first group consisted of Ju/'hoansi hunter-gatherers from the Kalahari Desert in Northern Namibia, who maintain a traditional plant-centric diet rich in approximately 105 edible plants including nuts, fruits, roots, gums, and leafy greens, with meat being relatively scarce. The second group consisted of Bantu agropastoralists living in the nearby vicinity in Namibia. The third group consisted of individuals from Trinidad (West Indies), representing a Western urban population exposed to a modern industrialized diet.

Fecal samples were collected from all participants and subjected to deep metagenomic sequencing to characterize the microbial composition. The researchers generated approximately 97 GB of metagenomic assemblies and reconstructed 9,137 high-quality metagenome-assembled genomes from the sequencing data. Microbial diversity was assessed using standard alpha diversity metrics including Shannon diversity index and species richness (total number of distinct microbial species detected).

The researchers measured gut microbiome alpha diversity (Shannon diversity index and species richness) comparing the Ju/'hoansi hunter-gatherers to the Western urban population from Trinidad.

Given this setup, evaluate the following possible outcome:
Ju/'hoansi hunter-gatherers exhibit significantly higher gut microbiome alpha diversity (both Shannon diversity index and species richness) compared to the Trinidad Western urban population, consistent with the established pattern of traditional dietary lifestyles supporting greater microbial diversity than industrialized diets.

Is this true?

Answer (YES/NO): YES